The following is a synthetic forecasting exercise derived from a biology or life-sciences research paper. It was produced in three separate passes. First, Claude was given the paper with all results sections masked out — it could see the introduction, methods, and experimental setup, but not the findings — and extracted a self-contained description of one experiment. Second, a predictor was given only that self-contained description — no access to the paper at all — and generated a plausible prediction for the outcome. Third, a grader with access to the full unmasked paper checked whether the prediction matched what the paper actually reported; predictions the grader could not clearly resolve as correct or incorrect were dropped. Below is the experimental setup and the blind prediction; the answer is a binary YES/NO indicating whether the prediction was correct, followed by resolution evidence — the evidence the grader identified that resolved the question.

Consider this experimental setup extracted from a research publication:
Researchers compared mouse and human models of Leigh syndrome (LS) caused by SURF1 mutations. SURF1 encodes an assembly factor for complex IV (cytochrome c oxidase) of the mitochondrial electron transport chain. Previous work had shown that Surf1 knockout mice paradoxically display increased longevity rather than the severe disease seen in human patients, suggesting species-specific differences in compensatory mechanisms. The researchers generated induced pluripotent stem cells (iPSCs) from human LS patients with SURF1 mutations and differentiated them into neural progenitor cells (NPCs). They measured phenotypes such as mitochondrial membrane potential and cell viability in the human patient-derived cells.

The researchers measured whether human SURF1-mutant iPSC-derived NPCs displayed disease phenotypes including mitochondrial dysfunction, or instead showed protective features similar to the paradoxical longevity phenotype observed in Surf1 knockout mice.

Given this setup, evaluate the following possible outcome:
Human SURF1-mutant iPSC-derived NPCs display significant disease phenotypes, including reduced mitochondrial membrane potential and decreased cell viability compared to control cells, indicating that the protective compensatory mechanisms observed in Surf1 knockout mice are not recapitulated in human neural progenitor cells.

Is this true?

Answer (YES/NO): NO